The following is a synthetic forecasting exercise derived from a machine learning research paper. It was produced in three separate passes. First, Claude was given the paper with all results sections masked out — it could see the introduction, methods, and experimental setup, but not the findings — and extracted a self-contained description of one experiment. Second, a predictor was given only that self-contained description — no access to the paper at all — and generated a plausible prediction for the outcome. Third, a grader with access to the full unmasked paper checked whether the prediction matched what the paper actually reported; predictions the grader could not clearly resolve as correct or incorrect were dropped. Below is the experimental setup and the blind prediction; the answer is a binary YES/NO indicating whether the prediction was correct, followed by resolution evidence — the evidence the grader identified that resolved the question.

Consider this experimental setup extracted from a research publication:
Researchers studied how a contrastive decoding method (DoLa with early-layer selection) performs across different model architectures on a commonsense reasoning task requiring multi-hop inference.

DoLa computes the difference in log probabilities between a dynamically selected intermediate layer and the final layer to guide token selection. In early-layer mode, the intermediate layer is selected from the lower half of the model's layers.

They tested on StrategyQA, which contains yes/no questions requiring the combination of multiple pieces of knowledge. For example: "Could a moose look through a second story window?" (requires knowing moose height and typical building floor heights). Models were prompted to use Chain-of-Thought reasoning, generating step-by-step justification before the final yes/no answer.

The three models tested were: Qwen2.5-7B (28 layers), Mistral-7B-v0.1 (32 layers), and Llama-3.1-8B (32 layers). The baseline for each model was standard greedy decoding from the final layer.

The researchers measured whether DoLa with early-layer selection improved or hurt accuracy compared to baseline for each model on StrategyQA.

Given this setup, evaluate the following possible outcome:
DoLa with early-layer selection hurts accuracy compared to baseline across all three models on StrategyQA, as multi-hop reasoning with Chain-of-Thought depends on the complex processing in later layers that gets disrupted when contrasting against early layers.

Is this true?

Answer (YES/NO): NO